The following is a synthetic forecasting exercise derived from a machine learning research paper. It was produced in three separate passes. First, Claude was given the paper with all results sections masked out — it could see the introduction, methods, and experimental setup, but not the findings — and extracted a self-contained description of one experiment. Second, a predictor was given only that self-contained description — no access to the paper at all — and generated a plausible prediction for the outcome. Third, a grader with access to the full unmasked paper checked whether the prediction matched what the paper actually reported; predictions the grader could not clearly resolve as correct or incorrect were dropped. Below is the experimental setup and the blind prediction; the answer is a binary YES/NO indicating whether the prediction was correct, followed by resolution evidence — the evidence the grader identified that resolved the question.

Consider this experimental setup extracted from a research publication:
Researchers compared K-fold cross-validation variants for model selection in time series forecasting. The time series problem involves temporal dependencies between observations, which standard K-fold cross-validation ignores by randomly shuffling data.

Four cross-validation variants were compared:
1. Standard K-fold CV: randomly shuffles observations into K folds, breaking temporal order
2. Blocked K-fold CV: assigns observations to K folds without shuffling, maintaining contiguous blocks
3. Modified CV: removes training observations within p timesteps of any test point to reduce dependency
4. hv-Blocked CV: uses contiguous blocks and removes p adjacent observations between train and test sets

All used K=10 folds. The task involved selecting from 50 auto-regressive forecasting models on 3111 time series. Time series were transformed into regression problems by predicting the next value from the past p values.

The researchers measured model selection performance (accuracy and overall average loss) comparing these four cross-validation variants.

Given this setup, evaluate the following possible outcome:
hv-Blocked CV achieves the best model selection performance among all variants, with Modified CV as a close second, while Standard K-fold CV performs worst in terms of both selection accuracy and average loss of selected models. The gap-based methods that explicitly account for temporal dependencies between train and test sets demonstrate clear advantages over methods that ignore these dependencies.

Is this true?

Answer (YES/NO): NO